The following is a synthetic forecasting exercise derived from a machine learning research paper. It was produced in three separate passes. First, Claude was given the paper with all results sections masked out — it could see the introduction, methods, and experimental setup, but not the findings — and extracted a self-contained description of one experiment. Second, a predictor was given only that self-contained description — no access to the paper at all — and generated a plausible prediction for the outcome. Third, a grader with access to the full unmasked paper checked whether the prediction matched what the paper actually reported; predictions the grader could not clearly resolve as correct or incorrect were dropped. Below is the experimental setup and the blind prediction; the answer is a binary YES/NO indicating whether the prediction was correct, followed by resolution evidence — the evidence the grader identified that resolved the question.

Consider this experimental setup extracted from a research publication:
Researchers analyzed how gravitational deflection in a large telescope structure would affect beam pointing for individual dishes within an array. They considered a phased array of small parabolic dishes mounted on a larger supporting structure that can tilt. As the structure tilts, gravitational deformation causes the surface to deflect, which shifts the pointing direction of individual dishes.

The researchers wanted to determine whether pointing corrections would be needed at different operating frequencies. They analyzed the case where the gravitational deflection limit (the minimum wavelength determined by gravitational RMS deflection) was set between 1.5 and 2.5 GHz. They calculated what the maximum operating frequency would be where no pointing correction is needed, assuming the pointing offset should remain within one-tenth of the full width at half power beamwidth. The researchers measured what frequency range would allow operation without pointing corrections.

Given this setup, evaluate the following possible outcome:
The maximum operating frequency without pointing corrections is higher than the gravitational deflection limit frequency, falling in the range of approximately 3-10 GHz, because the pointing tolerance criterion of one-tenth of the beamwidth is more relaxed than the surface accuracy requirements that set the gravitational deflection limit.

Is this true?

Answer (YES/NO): NO